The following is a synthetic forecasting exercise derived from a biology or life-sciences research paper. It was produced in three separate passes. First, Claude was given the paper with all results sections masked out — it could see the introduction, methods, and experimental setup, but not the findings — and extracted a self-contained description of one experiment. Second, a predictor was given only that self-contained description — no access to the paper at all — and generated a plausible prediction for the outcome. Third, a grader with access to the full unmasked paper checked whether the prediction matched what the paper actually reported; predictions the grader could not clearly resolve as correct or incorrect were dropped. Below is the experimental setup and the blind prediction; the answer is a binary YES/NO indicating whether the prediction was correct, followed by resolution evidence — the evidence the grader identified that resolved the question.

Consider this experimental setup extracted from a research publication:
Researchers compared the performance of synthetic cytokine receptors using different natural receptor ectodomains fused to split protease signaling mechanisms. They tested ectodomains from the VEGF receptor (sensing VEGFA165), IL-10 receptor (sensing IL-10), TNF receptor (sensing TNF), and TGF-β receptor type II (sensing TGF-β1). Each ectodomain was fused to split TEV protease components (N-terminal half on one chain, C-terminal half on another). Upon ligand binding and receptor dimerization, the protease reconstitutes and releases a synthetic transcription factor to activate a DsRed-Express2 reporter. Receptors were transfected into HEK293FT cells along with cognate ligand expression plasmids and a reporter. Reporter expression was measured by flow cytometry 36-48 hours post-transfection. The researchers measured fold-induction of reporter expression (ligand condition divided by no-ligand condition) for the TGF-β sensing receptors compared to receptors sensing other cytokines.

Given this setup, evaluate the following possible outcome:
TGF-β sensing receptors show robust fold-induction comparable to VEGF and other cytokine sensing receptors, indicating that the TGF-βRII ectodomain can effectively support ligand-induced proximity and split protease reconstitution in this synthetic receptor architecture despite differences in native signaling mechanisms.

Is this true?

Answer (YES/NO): NO